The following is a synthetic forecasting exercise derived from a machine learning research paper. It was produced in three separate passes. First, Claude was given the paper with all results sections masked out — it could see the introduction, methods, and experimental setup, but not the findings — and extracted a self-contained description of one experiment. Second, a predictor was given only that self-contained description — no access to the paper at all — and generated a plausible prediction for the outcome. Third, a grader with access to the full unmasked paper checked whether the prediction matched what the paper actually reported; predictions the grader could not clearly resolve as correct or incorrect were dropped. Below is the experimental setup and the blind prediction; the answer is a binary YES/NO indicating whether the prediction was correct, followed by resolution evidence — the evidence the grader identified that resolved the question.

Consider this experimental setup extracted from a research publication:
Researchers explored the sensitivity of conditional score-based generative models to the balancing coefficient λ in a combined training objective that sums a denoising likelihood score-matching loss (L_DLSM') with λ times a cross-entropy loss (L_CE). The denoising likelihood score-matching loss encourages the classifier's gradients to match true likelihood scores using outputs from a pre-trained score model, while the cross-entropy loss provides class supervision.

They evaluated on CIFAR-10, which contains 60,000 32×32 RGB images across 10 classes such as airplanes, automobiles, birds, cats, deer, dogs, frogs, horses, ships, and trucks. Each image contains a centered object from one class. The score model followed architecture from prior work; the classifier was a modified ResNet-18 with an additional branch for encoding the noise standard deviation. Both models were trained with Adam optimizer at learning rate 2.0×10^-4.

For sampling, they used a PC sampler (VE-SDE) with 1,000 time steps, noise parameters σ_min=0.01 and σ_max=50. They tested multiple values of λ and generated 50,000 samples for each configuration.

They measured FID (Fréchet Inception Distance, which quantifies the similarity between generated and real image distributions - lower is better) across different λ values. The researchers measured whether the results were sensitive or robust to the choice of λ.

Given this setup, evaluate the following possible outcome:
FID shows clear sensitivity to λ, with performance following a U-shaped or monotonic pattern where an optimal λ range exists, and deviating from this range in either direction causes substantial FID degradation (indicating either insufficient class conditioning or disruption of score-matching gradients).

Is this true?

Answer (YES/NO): NO